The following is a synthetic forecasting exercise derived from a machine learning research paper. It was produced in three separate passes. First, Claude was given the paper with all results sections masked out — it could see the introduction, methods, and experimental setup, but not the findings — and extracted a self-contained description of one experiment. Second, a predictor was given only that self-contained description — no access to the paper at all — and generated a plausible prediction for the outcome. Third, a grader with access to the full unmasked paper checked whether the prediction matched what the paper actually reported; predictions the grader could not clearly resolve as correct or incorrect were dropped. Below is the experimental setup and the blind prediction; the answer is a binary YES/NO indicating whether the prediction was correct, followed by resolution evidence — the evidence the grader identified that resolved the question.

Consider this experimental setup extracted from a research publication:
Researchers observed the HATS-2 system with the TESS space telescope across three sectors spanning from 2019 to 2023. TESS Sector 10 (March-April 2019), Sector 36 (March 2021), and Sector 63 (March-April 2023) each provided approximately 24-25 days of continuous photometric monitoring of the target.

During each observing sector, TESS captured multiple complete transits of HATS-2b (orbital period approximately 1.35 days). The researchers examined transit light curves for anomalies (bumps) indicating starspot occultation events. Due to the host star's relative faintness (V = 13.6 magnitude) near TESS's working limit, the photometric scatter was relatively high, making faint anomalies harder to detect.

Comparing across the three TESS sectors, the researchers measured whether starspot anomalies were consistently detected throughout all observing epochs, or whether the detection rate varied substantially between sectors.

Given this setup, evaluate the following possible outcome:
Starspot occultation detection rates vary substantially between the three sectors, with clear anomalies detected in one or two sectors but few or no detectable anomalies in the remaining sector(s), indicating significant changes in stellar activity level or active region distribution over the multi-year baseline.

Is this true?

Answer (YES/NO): NO